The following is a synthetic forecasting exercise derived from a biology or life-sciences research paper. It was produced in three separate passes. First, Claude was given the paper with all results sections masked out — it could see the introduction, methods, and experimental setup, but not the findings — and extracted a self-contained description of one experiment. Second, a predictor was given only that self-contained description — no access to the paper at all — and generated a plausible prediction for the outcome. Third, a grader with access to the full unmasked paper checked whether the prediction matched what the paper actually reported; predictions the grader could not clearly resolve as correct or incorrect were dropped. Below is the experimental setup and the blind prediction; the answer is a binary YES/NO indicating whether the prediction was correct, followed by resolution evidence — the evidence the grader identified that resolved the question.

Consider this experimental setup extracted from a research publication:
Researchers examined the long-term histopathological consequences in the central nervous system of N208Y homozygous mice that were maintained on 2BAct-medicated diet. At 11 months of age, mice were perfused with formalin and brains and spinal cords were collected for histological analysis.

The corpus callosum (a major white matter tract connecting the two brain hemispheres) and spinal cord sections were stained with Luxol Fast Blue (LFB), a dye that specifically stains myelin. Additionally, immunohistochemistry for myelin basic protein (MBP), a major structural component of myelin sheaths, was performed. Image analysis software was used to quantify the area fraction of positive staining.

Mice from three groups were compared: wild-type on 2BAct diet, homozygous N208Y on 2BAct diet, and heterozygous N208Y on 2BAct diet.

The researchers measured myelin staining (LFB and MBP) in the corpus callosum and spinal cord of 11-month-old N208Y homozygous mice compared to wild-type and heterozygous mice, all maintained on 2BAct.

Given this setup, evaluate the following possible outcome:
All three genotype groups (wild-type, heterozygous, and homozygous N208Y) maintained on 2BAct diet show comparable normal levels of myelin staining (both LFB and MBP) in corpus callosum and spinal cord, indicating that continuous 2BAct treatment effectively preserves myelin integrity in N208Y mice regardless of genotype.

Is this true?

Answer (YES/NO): NO